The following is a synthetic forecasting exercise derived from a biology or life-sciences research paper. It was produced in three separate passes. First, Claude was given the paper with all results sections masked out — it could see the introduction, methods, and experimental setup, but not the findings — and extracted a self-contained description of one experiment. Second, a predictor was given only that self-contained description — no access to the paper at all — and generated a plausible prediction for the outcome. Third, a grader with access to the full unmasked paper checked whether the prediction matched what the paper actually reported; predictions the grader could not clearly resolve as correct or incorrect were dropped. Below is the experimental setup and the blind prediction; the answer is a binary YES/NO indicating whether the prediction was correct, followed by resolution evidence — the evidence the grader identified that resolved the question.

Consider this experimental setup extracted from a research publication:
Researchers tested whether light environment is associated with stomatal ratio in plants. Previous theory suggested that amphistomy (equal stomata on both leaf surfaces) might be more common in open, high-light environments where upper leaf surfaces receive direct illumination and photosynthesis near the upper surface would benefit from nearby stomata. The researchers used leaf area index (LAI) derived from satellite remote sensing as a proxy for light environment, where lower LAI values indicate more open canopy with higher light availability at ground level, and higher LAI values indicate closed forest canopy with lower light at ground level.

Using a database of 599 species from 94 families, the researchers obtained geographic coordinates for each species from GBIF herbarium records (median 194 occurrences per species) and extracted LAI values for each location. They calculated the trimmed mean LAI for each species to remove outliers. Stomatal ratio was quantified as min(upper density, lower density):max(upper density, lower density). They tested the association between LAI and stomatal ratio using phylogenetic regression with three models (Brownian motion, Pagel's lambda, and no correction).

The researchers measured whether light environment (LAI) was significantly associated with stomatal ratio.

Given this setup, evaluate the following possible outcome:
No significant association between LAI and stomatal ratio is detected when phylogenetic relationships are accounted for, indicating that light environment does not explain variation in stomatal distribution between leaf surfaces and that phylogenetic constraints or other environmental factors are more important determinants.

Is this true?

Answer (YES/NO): YES